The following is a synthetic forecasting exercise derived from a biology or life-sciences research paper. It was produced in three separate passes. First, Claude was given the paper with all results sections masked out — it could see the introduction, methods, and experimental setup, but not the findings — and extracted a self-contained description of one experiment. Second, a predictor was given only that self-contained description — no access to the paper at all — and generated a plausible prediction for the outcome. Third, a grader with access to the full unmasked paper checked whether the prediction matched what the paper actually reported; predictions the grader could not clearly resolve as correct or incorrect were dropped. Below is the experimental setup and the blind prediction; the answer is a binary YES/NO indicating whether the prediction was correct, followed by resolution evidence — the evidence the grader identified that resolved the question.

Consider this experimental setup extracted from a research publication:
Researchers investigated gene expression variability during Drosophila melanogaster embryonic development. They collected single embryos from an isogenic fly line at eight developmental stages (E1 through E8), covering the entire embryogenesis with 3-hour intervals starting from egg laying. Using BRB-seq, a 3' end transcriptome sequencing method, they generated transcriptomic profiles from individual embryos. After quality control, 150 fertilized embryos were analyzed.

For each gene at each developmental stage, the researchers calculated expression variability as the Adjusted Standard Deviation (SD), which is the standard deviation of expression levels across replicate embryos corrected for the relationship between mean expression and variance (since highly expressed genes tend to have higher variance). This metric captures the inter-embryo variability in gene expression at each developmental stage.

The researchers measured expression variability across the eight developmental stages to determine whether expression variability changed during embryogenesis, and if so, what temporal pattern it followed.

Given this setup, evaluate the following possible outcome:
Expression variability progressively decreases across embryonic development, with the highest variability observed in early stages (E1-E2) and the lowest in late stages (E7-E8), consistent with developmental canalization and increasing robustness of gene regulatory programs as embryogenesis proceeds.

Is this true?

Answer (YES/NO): NO